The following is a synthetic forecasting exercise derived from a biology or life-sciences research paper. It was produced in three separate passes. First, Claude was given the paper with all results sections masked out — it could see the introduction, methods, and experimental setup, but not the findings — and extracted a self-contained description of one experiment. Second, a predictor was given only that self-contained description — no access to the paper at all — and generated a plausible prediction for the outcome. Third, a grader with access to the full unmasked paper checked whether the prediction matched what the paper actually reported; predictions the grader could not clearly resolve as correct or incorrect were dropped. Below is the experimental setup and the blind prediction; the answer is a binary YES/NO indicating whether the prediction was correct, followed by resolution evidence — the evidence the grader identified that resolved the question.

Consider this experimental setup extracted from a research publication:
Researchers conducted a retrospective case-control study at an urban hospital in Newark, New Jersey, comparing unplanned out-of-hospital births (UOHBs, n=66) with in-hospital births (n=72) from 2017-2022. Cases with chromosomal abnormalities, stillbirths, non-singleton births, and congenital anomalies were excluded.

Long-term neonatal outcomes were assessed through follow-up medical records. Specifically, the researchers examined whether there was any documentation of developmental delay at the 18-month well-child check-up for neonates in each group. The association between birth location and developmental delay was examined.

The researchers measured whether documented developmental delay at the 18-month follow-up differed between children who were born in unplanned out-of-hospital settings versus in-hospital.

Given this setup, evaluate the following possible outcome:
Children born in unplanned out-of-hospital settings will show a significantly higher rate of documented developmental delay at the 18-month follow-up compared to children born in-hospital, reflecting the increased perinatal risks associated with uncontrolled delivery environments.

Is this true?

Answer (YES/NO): NO